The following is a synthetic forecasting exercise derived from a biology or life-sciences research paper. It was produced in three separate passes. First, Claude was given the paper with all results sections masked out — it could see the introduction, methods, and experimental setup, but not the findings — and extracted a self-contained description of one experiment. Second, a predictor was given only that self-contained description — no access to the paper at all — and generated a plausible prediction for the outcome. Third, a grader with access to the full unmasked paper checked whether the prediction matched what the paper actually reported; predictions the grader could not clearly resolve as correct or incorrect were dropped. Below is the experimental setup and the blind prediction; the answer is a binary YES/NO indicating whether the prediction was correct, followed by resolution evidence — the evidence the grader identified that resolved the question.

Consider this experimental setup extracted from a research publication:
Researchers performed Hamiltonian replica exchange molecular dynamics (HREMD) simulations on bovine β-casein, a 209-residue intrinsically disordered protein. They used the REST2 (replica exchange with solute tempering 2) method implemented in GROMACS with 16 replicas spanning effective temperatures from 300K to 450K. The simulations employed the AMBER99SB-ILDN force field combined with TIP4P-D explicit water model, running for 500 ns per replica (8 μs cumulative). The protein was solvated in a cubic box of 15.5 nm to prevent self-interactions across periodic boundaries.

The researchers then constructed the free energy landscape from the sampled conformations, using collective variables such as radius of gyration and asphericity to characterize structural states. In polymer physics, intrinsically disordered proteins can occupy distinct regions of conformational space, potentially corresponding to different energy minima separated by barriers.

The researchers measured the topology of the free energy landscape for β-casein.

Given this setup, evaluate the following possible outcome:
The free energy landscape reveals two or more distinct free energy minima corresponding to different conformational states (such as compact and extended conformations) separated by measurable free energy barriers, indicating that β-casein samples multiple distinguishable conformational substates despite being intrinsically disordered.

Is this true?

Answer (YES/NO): YES